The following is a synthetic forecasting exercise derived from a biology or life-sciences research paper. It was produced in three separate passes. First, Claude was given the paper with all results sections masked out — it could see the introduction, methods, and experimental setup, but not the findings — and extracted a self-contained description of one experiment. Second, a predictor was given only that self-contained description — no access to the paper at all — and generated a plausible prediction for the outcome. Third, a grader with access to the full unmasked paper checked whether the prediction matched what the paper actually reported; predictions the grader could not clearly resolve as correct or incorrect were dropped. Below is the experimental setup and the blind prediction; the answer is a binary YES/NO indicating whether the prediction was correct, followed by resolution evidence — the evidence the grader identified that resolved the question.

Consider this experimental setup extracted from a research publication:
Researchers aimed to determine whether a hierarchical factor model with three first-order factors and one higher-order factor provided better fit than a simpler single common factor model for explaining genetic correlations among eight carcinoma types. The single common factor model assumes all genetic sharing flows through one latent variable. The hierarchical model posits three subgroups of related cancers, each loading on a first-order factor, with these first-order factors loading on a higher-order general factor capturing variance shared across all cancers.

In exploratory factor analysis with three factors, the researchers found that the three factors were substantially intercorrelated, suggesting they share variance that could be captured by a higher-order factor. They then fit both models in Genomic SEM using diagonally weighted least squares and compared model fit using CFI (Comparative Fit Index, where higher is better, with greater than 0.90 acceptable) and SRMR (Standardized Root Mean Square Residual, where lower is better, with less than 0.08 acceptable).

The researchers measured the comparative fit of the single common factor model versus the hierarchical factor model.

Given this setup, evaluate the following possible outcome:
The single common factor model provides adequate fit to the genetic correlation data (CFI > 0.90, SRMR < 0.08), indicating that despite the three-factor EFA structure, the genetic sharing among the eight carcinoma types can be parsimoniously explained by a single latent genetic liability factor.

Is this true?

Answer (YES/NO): NO